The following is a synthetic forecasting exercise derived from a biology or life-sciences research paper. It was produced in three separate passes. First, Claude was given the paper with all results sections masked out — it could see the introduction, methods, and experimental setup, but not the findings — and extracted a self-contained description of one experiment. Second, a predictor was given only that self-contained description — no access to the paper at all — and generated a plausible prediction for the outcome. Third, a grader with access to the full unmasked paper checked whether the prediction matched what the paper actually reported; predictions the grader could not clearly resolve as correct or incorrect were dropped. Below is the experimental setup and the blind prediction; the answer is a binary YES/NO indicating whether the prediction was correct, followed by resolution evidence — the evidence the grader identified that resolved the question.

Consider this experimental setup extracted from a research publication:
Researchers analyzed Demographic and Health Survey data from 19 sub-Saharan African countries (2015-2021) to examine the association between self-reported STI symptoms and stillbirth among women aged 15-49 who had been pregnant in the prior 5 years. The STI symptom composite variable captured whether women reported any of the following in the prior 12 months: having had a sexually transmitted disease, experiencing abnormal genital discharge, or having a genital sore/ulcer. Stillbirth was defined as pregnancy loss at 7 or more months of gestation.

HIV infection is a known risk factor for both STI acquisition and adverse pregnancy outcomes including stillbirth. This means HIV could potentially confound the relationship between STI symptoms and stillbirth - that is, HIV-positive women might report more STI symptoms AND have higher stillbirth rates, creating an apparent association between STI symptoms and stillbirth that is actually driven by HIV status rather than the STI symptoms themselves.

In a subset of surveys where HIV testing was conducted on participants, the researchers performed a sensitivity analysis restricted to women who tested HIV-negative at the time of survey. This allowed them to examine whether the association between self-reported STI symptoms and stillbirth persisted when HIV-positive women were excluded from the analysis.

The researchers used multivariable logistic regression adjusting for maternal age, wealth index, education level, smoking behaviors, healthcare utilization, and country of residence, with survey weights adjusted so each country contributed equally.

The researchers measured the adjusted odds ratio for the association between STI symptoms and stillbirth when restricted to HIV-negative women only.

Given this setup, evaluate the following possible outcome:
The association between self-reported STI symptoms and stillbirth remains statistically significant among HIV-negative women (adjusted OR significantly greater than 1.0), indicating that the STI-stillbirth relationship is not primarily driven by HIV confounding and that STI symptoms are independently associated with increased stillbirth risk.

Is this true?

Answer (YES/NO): YES